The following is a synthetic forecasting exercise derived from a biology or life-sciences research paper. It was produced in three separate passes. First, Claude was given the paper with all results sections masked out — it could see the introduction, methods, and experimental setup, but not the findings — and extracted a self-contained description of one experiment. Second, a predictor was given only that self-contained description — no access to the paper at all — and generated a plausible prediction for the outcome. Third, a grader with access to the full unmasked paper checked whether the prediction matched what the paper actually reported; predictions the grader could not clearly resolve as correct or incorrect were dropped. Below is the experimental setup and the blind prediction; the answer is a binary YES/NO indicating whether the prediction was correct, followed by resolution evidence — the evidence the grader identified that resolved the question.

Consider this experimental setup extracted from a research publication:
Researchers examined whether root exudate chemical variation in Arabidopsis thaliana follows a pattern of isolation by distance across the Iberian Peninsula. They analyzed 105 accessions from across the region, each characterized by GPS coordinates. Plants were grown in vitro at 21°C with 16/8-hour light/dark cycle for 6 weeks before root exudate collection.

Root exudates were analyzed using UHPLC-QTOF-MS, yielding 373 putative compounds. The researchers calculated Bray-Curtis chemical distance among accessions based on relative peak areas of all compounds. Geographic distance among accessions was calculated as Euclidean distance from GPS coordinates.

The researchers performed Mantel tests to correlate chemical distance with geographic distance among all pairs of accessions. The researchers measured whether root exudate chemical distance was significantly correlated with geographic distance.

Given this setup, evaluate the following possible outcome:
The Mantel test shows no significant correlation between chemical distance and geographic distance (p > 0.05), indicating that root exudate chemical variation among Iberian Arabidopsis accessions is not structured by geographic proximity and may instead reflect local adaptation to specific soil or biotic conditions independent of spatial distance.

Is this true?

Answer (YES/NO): YES